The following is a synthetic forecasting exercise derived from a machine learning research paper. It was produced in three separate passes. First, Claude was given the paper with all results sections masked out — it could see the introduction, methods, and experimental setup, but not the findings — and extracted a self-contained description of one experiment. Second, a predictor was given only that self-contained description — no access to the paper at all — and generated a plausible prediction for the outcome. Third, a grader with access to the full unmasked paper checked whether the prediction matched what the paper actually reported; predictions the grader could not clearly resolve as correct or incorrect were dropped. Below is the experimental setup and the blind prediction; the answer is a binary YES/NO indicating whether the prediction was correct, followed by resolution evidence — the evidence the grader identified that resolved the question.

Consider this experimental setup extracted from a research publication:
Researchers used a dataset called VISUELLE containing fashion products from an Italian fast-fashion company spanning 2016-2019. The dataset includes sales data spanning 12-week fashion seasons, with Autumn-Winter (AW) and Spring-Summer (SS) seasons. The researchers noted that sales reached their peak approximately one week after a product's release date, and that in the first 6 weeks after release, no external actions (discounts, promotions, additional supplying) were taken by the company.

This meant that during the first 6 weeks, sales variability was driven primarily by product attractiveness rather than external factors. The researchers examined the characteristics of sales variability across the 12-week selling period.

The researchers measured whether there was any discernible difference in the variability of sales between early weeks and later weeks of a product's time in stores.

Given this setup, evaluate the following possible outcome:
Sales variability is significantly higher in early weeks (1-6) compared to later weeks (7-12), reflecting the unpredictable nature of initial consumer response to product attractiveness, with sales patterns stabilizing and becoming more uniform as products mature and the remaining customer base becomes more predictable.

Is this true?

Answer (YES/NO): NO